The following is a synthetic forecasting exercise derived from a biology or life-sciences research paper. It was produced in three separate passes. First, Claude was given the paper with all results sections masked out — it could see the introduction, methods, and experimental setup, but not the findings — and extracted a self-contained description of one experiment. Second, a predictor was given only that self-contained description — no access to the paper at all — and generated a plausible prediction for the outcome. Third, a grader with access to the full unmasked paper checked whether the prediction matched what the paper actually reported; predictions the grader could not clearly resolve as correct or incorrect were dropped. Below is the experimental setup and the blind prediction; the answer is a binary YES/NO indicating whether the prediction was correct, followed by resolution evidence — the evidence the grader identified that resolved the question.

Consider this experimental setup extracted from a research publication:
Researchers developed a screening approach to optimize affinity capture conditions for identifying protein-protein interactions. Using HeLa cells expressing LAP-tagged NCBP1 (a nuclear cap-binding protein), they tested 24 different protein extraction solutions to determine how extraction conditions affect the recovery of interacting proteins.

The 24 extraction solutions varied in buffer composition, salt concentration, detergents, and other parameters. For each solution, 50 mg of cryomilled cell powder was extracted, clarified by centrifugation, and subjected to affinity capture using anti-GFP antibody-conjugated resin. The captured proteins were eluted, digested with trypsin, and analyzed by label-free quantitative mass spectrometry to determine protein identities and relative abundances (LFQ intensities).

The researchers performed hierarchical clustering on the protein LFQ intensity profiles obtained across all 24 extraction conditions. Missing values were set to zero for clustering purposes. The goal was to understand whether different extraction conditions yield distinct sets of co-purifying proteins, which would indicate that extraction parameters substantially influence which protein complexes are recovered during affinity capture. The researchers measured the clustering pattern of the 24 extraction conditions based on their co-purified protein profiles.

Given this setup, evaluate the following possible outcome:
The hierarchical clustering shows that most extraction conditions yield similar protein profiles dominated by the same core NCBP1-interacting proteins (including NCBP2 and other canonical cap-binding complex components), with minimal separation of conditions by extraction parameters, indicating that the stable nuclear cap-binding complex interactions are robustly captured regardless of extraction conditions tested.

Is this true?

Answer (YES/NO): NO